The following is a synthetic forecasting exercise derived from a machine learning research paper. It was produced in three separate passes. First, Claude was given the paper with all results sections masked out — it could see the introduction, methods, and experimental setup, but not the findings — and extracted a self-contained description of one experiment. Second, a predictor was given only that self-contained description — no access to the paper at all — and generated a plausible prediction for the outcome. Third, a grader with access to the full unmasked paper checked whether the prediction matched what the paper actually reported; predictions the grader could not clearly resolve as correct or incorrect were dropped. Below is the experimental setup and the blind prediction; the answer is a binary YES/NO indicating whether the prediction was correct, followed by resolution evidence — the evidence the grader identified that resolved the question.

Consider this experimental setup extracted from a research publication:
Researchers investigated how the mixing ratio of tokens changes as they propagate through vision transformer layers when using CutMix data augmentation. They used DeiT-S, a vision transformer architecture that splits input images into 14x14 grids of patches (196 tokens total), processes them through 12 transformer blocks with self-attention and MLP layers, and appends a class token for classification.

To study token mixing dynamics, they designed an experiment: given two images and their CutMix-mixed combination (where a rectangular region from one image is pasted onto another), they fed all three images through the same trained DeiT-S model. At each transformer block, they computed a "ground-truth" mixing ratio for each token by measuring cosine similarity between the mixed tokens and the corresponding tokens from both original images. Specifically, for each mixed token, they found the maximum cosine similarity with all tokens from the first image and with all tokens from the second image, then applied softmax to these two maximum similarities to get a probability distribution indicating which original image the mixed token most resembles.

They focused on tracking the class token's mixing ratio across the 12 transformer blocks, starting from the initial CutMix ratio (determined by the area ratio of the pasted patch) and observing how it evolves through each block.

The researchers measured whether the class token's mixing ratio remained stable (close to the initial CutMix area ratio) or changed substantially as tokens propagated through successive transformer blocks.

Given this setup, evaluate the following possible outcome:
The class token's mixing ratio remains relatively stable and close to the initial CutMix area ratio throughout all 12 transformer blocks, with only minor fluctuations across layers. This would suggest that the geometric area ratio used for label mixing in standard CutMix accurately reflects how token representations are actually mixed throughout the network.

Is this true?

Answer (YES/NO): NO